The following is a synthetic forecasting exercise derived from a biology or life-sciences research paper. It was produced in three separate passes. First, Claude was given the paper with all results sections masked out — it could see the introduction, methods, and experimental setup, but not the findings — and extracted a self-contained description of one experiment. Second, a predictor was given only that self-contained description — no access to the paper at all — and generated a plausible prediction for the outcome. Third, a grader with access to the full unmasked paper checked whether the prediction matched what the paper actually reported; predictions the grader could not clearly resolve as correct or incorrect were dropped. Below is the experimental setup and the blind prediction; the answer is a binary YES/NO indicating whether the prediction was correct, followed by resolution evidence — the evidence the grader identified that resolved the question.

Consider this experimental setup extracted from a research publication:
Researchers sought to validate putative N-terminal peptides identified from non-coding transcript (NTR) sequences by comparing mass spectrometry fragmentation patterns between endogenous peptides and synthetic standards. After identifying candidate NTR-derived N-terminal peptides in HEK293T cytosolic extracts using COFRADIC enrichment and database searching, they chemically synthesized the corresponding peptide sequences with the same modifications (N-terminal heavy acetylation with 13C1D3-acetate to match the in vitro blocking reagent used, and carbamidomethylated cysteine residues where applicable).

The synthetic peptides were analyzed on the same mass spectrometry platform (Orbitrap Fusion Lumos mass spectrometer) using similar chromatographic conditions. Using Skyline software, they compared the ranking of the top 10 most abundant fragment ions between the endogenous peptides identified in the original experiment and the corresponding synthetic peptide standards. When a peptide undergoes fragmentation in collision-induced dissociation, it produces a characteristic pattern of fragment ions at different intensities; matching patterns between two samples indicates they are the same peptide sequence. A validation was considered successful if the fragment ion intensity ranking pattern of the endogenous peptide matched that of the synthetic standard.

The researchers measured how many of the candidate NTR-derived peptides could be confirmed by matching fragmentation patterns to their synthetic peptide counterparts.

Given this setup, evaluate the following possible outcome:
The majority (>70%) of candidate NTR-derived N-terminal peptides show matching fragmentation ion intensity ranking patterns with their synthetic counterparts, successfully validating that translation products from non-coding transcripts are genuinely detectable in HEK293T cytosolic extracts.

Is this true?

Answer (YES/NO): YES